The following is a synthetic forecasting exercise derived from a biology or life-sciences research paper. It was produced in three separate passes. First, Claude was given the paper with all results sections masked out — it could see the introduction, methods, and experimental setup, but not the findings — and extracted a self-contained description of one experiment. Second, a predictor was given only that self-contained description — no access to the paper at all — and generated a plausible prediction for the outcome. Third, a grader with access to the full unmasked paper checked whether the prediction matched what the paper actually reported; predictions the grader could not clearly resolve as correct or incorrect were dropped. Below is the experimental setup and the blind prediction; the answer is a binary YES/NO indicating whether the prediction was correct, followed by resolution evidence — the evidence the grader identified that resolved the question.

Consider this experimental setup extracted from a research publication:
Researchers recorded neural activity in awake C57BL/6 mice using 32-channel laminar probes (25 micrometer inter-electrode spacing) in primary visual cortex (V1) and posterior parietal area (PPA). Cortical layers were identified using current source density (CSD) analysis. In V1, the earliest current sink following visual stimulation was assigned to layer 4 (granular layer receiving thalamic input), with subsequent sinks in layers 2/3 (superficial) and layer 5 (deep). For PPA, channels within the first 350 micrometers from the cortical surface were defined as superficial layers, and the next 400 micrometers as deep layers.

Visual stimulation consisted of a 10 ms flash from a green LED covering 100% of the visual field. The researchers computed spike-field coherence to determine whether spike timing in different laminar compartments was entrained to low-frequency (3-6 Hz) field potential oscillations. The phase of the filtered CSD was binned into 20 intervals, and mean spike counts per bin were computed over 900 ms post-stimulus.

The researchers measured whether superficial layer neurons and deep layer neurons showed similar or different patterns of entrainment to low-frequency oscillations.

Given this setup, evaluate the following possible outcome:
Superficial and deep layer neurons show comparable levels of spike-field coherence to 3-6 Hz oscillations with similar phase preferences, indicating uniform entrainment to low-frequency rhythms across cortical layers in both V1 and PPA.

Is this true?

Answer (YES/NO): NO